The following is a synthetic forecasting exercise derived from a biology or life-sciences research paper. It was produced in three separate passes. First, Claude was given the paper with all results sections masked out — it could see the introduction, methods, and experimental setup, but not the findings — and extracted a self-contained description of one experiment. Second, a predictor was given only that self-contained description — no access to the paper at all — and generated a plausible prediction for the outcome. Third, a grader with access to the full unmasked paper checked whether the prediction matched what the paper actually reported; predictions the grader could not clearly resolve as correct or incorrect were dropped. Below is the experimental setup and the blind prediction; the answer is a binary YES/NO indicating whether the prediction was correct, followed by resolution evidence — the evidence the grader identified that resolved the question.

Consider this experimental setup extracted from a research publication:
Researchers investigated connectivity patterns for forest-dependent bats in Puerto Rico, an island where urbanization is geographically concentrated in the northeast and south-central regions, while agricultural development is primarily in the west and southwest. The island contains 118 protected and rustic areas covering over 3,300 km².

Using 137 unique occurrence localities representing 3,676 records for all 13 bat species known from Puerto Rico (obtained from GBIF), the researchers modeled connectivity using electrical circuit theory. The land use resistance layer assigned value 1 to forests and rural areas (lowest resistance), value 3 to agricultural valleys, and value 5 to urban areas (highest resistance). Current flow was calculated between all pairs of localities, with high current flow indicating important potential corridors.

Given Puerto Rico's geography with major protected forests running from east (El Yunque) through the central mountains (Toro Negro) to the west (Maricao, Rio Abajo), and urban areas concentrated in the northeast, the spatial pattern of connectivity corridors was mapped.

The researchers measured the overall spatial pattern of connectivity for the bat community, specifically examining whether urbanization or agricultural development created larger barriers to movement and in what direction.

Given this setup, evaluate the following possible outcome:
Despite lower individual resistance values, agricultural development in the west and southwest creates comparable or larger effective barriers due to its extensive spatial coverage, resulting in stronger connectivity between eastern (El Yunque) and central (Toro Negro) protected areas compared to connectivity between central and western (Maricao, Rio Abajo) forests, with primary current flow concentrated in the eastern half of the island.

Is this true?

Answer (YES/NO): NO